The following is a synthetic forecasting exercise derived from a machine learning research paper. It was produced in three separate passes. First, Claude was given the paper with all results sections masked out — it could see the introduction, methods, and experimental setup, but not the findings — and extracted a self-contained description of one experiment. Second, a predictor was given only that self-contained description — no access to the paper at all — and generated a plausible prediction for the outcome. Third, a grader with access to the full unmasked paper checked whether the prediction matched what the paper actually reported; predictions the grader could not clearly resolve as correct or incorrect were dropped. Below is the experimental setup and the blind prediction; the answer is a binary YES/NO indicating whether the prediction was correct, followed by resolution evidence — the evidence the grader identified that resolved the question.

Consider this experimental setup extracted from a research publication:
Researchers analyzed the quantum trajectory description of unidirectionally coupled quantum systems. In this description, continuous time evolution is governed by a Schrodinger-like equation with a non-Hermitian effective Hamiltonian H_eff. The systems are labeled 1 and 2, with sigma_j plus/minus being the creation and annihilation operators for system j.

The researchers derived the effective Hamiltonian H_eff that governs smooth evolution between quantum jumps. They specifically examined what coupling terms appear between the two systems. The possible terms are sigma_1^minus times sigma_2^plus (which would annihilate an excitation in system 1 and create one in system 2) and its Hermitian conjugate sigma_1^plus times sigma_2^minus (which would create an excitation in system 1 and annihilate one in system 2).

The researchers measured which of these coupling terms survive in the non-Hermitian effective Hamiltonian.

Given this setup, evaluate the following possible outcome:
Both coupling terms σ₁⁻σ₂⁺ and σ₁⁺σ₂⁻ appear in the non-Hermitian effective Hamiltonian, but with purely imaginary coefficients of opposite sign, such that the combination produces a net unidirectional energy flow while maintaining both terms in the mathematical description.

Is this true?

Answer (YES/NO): NO